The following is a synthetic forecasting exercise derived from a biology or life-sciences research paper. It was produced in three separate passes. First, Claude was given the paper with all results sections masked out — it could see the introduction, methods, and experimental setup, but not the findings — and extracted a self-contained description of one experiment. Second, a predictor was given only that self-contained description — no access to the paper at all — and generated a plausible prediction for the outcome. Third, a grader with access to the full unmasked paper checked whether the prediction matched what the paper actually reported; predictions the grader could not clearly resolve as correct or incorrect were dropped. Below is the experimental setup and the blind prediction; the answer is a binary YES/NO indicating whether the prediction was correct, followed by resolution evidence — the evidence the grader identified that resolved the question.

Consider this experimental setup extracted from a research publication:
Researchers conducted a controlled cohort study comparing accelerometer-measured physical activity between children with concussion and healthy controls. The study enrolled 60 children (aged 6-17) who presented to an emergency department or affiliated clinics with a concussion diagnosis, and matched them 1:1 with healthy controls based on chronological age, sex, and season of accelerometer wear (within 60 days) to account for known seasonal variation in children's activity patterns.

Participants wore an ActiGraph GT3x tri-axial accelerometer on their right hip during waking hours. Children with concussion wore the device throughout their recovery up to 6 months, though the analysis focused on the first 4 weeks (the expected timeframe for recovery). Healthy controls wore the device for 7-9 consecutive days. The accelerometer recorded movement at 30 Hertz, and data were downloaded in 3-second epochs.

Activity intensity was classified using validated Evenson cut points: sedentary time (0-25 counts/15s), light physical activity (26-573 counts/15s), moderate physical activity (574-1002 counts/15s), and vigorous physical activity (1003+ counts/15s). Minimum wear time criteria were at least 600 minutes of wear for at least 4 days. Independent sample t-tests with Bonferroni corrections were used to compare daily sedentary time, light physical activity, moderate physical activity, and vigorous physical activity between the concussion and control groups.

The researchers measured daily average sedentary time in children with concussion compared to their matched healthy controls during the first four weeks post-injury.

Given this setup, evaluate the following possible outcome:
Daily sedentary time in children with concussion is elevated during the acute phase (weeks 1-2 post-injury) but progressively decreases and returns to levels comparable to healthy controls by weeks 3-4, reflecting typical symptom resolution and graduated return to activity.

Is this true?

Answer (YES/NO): NO